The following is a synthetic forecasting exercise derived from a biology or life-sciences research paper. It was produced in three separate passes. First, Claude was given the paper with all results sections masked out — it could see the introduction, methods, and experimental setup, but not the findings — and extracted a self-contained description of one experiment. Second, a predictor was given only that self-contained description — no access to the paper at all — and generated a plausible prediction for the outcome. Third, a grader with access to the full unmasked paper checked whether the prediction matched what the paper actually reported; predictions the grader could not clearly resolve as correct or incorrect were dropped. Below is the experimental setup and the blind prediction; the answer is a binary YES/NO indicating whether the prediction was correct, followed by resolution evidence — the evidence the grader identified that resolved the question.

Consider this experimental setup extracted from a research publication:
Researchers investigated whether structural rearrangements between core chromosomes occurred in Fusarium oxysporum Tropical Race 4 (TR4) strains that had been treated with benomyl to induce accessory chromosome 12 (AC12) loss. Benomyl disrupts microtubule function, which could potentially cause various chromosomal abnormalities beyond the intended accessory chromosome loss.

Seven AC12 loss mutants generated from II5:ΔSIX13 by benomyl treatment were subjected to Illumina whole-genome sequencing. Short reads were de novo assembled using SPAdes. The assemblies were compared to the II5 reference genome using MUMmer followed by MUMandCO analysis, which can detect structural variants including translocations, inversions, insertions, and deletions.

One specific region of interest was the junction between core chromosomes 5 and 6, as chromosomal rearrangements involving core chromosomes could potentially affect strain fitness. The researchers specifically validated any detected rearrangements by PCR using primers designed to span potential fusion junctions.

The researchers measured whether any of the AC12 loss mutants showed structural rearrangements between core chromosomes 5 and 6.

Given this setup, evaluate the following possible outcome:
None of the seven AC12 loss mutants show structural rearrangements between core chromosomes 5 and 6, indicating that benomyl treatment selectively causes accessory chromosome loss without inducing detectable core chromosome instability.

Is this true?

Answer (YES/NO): NO